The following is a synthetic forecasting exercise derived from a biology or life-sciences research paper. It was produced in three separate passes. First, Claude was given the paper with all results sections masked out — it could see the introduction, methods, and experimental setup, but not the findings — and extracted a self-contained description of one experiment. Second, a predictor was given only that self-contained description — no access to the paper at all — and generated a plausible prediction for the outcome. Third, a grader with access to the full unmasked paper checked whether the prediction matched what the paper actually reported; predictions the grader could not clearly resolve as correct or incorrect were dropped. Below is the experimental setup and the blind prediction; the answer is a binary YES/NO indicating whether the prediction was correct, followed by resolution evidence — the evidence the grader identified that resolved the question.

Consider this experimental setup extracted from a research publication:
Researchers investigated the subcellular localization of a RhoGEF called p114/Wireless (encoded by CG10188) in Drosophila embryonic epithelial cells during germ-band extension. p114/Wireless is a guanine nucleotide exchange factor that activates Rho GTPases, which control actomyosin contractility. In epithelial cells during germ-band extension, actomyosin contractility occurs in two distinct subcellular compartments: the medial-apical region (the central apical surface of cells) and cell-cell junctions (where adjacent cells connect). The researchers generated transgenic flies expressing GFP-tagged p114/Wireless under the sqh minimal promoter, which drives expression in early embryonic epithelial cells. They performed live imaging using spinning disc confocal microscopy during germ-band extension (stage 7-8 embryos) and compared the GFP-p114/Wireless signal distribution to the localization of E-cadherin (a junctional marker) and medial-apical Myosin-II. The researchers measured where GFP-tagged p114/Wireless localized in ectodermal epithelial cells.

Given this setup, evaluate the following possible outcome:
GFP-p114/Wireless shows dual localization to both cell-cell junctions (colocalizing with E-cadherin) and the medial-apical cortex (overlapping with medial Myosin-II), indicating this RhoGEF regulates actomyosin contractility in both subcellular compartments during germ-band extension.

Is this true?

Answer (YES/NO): NO